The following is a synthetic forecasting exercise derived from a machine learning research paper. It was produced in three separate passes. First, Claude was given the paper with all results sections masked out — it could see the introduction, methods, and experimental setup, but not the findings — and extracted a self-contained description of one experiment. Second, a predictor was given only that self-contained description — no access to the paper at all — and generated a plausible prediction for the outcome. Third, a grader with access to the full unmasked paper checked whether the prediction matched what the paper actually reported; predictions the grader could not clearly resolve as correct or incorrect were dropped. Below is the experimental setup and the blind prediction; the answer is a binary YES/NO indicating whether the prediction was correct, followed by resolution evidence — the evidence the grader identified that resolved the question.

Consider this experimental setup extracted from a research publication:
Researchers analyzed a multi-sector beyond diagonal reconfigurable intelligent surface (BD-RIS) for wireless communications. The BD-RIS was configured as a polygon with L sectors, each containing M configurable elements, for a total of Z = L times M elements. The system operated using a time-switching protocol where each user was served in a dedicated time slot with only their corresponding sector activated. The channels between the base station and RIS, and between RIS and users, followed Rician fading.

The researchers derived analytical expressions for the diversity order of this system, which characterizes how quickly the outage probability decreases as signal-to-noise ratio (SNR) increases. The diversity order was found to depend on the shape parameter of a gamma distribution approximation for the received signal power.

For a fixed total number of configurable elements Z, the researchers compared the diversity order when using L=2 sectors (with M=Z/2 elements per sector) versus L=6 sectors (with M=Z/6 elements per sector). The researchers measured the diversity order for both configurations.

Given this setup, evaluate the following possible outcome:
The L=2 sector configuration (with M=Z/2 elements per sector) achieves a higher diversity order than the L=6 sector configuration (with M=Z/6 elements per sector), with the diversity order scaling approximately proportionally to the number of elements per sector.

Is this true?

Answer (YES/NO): NO